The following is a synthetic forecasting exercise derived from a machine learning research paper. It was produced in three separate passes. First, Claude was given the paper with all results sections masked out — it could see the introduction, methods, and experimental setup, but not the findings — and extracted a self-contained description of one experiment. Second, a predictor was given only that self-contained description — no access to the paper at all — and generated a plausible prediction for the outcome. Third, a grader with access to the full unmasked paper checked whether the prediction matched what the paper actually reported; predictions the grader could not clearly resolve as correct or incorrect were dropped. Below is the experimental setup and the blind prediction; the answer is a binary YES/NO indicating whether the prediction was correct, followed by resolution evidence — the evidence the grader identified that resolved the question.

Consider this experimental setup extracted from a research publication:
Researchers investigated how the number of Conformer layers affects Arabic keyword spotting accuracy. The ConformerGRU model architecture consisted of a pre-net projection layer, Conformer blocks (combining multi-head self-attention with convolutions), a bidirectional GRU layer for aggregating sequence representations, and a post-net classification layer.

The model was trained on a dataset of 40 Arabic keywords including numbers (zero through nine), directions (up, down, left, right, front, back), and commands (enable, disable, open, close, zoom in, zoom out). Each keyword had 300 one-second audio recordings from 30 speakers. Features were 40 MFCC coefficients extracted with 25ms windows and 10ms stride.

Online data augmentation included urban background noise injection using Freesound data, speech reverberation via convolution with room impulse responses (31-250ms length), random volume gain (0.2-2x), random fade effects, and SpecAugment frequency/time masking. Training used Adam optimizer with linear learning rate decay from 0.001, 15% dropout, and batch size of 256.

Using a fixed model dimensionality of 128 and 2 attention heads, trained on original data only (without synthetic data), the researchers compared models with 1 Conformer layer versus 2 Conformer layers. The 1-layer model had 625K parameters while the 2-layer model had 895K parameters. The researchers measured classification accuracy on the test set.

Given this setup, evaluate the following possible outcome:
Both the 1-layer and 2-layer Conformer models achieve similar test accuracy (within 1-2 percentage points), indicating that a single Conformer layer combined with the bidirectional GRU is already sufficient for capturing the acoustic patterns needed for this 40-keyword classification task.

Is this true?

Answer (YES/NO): NO